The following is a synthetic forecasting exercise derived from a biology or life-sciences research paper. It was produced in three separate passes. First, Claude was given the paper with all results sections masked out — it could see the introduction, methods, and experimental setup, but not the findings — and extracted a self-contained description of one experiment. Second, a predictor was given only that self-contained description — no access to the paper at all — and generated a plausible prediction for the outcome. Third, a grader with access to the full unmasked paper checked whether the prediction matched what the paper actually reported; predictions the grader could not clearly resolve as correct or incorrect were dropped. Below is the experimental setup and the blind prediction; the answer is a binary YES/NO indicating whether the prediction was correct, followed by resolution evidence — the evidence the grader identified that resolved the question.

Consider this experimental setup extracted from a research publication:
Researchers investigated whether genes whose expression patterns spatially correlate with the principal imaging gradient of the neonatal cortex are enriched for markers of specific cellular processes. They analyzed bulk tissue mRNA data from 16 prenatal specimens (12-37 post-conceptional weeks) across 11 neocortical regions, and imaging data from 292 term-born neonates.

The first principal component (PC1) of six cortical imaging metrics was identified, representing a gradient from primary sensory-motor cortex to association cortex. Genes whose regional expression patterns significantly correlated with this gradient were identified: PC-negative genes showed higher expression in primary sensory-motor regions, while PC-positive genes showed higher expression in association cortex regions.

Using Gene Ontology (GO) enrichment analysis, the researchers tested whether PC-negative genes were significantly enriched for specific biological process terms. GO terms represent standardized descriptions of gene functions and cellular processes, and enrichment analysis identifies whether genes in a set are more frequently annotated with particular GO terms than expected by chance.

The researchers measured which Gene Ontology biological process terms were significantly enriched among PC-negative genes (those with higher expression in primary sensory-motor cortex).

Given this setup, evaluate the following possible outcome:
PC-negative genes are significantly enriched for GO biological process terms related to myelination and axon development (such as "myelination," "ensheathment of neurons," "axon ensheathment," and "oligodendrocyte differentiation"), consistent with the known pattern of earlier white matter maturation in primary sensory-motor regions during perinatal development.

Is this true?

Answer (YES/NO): NO